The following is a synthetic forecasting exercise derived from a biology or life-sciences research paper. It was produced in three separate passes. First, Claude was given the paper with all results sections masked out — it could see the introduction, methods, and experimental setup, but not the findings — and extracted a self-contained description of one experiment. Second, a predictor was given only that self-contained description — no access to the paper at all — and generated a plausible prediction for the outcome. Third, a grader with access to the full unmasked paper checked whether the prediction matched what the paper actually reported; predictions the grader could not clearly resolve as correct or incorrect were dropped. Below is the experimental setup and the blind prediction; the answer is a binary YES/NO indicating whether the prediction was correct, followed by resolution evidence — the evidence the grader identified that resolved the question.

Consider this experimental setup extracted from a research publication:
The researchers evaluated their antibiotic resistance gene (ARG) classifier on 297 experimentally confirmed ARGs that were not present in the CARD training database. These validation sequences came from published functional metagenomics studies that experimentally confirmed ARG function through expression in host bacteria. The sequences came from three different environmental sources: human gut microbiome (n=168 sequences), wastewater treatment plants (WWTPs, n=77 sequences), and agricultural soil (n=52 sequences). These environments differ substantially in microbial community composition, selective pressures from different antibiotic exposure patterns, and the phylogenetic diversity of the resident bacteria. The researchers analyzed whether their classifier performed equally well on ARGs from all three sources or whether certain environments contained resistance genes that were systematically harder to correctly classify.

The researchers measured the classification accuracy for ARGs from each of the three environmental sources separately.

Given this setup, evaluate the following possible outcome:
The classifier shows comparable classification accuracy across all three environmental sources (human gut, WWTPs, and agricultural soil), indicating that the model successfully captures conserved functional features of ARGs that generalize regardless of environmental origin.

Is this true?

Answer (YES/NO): NO